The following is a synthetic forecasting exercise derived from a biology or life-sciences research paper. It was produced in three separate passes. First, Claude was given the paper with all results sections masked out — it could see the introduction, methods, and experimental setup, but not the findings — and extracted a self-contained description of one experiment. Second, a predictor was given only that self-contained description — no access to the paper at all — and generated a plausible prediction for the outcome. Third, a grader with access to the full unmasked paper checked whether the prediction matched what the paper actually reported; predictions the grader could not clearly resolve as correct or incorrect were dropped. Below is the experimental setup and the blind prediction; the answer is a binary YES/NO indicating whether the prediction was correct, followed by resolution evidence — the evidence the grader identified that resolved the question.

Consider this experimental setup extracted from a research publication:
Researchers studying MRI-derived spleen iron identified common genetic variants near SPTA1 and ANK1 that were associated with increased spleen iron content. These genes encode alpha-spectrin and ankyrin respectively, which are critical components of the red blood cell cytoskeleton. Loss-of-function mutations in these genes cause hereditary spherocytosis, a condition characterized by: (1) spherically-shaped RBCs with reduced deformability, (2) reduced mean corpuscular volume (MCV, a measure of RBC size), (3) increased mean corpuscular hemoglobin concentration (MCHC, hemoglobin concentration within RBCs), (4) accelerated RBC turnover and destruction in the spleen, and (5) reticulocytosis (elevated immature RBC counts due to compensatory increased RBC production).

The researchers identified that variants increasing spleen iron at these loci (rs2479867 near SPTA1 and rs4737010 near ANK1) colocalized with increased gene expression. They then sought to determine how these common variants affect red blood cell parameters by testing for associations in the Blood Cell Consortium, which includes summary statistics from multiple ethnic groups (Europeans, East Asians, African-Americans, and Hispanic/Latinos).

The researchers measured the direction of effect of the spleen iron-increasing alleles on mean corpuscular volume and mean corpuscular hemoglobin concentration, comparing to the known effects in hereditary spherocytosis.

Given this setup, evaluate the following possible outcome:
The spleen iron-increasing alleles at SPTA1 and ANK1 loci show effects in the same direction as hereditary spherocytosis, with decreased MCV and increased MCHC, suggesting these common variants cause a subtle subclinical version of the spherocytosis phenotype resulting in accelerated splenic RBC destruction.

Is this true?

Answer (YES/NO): NO